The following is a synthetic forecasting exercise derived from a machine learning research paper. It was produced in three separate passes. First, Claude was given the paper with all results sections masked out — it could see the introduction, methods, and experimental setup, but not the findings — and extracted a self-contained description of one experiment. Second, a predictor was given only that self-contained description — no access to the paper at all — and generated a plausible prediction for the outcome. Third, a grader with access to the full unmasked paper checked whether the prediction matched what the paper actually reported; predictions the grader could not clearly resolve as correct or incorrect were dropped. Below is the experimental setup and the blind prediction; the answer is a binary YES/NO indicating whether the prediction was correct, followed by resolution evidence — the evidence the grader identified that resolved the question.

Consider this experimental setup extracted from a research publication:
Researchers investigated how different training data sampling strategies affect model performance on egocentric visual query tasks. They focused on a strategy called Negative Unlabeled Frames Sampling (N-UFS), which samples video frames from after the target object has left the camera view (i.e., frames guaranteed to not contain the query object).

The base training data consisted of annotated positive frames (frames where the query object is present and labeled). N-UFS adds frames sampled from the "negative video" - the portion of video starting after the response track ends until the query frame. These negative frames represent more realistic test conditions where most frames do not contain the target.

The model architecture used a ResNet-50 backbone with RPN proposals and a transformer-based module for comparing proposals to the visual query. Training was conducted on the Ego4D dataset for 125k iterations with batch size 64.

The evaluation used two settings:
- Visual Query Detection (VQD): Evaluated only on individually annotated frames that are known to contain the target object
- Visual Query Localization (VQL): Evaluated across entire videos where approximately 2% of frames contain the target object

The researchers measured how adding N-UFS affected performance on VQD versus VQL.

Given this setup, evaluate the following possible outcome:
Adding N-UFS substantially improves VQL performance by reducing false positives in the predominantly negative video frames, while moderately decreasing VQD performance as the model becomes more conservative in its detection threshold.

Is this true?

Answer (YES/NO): NO